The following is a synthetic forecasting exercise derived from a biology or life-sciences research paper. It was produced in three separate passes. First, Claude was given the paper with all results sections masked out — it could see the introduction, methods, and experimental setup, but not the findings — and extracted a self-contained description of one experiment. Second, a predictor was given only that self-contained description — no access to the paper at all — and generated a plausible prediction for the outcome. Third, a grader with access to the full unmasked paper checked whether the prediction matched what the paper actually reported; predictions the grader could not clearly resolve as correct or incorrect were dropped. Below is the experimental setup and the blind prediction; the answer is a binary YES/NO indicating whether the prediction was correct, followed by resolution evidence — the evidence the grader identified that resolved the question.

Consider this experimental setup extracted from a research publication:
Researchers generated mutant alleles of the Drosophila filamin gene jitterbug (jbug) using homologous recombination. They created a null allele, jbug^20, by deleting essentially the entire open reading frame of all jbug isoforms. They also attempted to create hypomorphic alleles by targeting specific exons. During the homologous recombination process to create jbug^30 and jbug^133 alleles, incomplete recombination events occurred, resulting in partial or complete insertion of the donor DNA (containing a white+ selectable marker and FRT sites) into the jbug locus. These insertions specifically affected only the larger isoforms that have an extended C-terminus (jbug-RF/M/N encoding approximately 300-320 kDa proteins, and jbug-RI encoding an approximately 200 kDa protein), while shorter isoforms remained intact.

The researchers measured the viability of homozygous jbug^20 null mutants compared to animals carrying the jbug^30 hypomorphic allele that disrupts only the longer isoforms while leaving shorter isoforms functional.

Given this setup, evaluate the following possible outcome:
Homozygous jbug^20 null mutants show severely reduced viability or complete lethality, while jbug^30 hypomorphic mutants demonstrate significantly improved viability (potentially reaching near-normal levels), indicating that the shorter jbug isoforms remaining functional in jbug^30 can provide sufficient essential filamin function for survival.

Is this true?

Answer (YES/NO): YES